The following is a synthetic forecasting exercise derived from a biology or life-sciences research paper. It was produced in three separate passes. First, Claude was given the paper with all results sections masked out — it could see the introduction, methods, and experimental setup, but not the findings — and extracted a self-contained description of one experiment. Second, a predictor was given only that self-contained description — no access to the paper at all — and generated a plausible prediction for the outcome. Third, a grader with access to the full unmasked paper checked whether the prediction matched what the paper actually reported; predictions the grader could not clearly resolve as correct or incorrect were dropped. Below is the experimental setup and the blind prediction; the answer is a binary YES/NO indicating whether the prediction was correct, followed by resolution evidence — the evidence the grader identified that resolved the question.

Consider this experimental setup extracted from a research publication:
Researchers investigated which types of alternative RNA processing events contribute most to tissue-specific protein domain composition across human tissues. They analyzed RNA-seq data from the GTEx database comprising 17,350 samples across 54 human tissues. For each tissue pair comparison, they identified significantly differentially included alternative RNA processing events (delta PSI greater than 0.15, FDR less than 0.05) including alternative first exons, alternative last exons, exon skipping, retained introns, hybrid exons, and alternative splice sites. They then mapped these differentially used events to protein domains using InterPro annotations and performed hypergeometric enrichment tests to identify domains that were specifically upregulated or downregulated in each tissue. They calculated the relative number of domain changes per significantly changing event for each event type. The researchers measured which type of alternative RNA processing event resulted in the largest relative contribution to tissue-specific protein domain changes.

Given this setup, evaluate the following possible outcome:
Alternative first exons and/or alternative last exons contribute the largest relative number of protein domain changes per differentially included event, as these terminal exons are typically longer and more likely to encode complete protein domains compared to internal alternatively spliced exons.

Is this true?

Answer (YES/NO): NO